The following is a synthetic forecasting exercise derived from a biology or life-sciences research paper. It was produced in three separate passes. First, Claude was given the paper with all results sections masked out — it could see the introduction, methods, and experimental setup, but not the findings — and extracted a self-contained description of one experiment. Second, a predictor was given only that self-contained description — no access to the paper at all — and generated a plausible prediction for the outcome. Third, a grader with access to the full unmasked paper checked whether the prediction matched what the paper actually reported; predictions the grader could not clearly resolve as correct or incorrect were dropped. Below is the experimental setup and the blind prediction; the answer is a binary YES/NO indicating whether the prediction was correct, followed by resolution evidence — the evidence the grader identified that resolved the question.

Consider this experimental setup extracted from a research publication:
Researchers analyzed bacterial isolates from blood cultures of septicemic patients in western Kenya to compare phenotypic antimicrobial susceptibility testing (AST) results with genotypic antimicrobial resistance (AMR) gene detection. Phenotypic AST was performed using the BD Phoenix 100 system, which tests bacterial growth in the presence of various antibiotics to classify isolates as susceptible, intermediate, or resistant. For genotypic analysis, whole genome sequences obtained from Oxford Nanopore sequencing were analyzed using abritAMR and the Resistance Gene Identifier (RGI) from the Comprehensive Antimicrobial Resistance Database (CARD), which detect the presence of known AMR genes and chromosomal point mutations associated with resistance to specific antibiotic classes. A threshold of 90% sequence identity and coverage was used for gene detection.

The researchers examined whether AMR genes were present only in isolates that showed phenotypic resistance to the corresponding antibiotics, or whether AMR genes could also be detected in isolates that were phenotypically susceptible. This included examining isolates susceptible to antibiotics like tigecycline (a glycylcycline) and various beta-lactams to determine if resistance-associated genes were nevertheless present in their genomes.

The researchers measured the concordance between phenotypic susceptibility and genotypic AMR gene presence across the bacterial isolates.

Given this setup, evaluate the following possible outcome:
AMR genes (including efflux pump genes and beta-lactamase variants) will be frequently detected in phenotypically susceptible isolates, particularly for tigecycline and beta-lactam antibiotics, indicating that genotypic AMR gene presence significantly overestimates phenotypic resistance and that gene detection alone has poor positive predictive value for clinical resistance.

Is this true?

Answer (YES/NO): YES